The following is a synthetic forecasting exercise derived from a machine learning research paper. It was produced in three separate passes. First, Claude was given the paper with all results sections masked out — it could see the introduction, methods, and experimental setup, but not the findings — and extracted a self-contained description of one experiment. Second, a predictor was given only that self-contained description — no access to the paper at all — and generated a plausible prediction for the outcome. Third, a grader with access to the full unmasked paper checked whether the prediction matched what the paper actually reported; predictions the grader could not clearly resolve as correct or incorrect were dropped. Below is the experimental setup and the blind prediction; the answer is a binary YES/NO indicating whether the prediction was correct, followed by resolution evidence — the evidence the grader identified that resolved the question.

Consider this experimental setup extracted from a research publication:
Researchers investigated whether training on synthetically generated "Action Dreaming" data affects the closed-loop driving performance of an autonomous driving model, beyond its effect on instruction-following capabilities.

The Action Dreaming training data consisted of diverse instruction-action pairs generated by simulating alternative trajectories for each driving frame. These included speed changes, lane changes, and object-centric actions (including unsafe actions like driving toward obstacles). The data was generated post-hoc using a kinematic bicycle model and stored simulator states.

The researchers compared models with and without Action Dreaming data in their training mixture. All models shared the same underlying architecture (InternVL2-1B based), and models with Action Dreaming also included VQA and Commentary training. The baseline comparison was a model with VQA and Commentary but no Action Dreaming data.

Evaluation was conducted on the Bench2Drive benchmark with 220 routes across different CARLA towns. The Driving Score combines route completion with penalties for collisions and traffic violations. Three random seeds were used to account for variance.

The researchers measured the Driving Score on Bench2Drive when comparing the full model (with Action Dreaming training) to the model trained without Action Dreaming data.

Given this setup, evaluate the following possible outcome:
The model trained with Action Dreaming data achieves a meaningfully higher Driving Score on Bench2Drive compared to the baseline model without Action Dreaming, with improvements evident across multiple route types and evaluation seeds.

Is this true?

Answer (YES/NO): NO